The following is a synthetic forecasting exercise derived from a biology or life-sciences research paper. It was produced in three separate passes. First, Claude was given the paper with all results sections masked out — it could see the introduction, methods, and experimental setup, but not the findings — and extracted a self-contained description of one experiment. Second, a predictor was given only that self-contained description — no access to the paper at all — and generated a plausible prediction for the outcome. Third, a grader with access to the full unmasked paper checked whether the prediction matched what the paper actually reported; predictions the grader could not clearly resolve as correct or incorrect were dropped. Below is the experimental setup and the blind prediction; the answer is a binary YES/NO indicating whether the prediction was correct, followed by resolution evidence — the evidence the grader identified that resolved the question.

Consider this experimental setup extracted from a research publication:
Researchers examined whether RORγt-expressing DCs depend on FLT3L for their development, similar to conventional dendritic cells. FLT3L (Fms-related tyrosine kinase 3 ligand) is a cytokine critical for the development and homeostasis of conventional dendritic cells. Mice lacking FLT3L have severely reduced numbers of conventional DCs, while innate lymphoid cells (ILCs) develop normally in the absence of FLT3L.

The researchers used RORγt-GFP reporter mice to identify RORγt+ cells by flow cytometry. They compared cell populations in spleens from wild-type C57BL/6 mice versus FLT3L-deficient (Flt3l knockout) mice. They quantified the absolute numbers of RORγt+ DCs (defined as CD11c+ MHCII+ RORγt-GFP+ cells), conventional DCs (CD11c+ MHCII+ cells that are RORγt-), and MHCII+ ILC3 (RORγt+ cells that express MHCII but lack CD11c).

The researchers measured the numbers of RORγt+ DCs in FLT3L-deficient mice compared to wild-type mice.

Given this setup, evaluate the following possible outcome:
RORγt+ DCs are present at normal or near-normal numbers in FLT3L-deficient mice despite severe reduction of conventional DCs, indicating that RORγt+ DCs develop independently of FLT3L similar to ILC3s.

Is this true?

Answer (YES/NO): NO